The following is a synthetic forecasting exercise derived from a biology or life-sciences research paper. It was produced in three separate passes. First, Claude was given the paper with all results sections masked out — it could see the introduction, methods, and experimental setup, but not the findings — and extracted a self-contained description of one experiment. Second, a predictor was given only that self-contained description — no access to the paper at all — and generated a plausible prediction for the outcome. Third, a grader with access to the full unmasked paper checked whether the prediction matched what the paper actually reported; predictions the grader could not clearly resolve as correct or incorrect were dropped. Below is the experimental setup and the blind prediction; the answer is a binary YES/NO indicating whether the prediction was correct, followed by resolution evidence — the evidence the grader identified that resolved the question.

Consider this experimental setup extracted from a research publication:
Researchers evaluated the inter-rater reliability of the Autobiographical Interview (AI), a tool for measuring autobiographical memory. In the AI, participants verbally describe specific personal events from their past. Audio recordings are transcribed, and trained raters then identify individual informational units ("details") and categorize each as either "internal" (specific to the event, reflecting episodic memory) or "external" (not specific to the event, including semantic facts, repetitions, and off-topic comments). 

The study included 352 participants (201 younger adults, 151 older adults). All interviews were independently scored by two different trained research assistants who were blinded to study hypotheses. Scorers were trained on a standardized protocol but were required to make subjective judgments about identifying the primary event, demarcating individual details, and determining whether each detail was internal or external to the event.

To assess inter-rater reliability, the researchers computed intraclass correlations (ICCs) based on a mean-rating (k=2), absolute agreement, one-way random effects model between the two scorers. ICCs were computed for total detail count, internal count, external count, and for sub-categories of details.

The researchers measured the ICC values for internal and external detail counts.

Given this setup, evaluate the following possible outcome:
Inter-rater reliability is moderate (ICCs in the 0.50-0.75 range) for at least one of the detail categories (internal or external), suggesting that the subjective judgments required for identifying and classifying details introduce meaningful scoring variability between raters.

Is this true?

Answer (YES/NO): NO